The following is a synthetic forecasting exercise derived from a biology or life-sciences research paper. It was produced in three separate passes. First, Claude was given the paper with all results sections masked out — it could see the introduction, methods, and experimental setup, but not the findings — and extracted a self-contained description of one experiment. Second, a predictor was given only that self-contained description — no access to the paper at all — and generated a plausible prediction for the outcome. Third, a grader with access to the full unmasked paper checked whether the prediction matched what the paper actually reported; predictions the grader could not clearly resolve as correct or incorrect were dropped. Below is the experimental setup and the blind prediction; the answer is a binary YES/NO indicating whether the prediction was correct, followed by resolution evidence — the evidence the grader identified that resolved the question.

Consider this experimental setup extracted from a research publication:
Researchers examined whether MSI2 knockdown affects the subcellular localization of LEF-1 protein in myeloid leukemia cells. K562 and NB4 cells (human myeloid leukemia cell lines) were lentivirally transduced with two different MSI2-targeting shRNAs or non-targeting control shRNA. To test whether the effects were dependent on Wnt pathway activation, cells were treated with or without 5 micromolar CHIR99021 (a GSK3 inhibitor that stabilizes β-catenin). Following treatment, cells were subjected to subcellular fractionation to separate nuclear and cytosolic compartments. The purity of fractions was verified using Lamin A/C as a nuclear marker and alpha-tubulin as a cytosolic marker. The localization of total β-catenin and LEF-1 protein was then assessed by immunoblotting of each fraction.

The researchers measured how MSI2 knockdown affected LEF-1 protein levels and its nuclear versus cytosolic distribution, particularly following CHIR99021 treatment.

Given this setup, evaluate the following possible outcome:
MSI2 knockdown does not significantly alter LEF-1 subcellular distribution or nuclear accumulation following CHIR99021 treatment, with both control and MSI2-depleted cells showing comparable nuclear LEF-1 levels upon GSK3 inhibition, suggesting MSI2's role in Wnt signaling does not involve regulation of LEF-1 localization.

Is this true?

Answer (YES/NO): NO